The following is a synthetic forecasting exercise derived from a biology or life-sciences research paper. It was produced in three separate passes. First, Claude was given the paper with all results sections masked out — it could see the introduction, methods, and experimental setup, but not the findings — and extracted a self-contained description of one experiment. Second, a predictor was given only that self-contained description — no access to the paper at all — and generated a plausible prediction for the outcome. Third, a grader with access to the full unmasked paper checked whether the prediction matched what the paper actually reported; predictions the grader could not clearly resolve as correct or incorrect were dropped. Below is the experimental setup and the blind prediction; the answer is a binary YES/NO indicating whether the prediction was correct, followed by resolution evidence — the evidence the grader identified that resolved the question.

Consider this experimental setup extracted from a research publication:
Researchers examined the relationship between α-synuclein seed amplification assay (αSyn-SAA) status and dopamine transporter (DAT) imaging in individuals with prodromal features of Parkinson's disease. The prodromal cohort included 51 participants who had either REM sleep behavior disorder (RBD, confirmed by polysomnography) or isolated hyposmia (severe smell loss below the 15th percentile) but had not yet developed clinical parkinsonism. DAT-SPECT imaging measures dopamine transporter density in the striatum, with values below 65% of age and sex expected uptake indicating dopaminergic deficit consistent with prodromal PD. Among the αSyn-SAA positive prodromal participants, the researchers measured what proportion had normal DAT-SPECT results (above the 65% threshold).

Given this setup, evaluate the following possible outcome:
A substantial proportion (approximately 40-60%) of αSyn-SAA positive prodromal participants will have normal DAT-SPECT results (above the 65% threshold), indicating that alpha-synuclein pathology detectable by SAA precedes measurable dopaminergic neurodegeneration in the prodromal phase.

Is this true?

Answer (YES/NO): NO